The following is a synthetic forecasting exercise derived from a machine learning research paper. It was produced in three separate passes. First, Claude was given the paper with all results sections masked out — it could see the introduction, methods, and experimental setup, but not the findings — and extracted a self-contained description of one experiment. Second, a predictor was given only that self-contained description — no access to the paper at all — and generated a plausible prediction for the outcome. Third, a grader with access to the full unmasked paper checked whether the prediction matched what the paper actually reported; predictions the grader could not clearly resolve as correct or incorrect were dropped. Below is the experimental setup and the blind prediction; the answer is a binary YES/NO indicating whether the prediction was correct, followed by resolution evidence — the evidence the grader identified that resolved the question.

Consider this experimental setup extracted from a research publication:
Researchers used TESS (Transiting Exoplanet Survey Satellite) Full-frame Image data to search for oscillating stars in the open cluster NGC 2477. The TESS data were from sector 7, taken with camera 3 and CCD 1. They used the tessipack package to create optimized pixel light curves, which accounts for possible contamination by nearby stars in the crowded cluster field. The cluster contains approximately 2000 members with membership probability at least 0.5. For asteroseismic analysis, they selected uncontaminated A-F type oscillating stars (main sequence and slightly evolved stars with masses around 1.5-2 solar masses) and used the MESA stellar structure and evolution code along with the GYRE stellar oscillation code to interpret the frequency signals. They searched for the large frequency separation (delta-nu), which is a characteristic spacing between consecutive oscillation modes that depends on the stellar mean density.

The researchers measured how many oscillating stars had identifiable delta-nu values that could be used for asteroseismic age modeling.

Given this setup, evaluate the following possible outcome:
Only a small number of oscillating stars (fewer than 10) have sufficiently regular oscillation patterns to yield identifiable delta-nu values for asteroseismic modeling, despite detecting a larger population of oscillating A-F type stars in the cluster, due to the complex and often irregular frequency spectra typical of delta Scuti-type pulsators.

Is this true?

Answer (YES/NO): YES